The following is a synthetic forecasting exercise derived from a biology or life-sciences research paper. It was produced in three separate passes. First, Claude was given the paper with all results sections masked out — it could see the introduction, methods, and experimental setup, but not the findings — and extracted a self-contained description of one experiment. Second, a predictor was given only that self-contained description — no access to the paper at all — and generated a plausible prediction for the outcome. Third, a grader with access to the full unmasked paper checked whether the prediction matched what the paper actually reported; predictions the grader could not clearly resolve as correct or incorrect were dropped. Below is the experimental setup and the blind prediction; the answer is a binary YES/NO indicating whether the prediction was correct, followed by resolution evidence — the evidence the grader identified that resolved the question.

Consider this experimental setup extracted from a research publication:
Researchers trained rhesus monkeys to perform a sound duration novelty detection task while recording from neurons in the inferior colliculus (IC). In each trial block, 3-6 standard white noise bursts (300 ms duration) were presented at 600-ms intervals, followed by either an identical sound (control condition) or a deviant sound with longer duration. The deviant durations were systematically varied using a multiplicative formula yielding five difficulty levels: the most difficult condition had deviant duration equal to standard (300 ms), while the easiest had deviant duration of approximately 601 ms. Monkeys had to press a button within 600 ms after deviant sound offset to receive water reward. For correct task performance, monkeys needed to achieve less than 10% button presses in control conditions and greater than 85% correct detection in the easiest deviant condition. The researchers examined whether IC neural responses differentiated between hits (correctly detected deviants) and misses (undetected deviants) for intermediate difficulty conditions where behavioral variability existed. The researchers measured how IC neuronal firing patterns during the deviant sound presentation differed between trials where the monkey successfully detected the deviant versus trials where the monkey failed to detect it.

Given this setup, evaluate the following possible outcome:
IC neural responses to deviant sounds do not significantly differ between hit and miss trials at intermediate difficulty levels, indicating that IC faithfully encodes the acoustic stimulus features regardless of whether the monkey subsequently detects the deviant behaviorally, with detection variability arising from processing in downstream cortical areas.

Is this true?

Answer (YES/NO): NO